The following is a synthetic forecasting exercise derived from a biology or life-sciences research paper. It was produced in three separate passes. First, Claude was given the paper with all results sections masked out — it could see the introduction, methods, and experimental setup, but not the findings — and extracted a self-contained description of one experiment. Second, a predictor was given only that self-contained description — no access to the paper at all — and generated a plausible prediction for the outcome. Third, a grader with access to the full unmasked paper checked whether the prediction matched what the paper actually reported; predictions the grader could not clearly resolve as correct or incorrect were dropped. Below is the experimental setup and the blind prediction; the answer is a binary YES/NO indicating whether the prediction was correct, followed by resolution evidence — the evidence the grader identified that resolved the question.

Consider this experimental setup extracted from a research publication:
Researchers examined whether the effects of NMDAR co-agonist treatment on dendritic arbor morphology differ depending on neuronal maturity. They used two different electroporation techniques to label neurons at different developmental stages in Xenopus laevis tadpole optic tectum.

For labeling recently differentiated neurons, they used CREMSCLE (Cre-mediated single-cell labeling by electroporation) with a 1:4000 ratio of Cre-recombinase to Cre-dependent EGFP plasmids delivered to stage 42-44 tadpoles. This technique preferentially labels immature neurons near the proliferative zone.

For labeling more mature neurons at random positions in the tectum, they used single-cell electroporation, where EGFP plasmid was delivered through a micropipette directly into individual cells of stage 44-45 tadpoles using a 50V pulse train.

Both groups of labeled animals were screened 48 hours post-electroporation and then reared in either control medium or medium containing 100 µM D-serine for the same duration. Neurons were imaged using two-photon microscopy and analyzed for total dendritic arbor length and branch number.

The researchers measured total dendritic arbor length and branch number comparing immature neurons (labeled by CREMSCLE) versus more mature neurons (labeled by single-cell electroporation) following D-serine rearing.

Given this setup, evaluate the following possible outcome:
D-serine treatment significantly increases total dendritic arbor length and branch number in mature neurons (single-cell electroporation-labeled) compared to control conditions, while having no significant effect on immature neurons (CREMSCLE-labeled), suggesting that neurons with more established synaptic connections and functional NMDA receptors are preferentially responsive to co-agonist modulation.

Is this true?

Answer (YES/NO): NO